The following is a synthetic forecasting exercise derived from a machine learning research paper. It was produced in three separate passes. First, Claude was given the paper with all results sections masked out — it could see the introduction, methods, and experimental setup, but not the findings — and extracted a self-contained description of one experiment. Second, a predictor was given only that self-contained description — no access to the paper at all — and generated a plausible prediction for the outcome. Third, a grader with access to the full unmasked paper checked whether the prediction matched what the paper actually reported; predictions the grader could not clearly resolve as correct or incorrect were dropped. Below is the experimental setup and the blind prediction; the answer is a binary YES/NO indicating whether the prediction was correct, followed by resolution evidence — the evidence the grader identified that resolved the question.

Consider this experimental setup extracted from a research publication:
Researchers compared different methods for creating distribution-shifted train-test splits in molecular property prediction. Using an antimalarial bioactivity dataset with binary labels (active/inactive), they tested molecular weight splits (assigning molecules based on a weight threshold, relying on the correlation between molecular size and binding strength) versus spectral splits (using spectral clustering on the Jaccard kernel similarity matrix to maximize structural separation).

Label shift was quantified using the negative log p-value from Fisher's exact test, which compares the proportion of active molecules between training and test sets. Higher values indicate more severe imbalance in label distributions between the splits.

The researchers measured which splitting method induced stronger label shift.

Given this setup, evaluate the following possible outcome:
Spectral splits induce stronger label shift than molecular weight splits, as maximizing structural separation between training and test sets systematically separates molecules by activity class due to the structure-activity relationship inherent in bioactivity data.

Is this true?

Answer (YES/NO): NO